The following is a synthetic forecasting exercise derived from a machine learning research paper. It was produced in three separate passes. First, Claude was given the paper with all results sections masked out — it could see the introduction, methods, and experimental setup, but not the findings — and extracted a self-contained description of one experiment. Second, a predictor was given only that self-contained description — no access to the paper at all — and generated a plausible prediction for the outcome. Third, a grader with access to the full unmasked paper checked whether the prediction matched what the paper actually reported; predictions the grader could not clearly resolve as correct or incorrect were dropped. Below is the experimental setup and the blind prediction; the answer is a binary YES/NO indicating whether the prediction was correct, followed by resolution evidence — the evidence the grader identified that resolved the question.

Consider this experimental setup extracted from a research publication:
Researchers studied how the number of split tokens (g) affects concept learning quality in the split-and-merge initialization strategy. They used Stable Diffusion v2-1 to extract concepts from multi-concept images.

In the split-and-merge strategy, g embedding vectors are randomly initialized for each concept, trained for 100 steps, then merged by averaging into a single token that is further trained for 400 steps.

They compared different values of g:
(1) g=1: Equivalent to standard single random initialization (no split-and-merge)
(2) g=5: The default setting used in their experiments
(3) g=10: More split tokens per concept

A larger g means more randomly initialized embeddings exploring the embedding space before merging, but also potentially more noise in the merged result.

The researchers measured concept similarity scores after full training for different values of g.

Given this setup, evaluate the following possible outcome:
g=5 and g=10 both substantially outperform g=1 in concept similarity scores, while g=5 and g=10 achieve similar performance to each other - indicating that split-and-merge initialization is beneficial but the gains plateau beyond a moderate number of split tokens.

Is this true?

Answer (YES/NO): NO